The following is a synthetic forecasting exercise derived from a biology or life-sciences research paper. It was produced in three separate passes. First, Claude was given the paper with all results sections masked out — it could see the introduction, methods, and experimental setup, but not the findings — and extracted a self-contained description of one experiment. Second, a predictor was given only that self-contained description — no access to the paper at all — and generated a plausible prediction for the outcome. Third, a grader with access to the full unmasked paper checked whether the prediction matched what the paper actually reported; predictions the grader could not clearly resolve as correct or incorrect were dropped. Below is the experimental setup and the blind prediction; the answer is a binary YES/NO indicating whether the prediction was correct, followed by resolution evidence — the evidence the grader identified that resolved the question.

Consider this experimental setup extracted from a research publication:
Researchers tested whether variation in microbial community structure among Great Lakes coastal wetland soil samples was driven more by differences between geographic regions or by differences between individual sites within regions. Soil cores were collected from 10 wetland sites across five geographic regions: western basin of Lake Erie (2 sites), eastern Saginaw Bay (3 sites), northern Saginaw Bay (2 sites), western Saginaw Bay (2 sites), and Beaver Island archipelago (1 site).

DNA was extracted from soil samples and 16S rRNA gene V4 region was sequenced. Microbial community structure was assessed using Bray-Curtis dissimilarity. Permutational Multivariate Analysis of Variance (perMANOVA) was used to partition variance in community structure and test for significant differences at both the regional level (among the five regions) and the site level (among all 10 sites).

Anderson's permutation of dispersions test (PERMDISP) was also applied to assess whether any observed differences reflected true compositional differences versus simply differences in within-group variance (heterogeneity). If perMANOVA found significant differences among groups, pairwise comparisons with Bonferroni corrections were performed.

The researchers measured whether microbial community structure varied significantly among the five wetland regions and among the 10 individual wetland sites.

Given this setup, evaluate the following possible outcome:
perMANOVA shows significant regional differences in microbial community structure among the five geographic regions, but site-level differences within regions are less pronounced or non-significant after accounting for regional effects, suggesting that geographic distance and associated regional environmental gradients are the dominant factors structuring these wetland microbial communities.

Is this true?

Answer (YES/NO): NO